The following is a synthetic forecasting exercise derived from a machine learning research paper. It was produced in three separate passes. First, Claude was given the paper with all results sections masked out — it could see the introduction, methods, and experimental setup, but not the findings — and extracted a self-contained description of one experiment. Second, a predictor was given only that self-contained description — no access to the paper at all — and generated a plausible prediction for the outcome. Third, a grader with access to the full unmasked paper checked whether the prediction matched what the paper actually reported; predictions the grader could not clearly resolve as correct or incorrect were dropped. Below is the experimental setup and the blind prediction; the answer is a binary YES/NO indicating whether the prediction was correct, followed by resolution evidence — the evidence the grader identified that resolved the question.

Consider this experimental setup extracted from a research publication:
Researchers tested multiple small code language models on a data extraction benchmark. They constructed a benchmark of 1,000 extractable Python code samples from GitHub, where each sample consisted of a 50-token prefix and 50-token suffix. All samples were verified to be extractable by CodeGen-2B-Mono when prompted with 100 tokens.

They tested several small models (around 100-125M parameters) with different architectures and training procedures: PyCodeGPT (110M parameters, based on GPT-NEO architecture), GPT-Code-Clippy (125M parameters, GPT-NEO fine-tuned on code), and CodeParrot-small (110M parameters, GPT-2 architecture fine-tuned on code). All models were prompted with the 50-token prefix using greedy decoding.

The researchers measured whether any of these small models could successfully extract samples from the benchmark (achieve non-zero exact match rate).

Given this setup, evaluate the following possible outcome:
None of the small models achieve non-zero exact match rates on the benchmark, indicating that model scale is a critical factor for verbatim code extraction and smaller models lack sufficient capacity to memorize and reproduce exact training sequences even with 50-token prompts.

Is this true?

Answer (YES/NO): NO